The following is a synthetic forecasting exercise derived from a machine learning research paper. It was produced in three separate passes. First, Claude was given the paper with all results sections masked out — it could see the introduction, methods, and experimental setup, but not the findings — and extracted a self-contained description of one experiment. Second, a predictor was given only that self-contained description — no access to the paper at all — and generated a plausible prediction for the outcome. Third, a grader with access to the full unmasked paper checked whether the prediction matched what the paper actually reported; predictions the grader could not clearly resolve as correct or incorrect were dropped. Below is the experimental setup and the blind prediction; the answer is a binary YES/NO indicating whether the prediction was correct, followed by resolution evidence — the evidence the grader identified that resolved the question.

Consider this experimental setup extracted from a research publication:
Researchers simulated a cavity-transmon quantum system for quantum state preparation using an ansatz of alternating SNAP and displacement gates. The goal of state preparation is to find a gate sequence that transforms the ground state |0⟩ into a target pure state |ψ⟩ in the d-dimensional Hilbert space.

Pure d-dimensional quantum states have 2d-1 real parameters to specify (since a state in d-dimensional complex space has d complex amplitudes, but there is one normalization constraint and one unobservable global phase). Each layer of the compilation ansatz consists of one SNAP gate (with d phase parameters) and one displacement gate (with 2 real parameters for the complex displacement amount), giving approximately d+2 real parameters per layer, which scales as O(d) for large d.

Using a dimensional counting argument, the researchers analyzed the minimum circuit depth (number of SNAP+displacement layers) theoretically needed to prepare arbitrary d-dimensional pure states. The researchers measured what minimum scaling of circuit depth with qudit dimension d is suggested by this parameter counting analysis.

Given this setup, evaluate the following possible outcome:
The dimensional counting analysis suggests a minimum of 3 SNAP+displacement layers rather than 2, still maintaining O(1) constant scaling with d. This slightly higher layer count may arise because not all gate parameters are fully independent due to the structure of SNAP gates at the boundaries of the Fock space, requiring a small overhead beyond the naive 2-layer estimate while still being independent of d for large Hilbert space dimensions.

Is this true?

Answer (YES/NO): NO